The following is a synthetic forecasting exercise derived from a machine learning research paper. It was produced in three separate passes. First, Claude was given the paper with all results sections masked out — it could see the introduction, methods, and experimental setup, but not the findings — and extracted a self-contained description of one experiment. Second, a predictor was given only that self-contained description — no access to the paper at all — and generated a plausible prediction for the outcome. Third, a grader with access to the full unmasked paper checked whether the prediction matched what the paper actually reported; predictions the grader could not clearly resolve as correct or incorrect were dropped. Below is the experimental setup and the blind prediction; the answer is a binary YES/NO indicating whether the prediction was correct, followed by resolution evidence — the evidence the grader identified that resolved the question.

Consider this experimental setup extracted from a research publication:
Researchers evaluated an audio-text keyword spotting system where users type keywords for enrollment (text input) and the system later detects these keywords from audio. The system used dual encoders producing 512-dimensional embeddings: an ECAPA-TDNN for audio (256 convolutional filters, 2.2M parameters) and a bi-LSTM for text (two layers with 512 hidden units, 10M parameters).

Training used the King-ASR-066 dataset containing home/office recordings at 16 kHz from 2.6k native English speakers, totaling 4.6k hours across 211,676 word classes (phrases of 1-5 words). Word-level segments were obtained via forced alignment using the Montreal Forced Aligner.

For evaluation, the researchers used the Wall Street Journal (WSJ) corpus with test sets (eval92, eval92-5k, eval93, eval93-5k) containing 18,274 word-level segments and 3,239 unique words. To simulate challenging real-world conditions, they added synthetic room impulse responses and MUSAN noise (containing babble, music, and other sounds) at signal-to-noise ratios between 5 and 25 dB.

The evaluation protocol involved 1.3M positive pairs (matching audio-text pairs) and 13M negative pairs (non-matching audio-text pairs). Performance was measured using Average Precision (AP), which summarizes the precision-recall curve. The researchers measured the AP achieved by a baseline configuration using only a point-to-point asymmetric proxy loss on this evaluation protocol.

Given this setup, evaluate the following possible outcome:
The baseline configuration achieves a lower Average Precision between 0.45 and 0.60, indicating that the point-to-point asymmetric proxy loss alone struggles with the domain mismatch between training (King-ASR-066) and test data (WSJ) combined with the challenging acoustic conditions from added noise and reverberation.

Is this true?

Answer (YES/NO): NO